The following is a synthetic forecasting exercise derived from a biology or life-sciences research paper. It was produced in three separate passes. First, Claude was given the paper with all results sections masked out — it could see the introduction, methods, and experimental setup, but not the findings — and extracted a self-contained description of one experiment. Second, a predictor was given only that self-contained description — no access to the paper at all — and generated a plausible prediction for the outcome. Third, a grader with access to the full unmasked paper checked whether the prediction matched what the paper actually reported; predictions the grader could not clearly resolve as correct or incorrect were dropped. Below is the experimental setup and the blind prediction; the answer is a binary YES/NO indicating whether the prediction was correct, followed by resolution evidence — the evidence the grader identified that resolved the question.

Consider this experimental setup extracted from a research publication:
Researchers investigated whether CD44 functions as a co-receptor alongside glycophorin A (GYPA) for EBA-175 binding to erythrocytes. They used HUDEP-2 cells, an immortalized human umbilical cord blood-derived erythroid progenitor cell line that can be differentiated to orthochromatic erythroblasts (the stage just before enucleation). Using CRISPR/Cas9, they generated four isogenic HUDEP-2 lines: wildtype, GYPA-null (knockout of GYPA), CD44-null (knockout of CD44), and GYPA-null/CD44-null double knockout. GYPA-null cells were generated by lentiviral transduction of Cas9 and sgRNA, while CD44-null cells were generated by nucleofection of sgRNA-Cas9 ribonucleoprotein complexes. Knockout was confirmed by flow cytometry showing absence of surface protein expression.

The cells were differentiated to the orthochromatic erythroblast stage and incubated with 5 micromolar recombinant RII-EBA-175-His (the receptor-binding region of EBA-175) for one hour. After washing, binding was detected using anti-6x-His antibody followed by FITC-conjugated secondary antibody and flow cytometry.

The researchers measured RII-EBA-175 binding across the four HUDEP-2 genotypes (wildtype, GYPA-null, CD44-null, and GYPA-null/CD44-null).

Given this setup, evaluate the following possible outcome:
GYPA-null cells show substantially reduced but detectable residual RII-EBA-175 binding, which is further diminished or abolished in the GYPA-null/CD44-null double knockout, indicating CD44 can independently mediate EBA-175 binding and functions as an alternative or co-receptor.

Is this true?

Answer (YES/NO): YES